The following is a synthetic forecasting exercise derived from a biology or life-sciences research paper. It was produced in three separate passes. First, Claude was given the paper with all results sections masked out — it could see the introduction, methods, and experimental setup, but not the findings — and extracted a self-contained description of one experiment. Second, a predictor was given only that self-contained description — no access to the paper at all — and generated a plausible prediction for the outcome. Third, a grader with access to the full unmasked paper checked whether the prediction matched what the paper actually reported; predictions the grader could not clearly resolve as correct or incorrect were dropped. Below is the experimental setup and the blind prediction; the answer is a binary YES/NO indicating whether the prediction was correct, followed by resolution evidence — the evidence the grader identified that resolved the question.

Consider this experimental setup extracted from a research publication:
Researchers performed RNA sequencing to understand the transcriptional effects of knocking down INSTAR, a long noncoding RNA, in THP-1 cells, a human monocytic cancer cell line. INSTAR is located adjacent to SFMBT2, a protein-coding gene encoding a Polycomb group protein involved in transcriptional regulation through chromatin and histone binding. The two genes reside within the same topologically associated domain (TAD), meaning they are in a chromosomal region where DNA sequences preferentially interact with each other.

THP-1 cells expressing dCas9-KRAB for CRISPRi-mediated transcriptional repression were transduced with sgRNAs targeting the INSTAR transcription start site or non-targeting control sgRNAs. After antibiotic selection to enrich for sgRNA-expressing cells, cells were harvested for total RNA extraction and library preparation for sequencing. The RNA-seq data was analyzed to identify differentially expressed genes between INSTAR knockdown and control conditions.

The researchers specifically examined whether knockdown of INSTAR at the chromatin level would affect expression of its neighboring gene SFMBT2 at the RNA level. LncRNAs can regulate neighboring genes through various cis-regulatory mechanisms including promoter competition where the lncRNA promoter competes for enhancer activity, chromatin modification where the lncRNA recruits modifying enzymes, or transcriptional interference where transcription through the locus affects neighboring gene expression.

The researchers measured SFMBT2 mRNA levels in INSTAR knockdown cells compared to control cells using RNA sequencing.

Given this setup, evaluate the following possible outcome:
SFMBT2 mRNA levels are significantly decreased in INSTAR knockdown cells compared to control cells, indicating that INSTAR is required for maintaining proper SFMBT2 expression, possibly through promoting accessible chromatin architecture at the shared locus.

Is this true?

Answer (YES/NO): YES